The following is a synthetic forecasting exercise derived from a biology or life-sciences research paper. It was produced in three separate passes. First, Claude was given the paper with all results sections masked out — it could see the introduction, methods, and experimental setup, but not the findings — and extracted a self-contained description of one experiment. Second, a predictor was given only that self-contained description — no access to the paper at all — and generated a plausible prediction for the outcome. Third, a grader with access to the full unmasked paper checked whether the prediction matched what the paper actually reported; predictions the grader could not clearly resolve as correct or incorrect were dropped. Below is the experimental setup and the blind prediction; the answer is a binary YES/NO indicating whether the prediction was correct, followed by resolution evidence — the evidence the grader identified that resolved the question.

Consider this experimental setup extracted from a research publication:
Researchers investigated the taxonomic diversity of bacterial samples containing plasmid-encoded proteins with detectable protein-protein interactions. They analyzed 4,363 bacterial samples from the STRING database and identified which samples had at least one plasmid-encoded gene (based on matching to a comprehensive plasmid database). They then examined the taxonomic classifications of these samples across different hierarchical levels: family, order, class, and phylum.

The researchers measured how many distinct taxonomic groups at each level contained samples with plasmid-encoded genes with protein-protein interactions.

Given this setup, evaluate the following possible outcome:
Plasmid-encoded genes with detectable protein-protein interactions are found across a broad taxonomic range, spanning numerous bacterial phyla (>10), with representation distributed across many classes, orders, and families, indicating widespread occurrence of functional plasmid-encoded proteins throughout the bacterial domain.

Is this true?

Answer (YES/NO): NO